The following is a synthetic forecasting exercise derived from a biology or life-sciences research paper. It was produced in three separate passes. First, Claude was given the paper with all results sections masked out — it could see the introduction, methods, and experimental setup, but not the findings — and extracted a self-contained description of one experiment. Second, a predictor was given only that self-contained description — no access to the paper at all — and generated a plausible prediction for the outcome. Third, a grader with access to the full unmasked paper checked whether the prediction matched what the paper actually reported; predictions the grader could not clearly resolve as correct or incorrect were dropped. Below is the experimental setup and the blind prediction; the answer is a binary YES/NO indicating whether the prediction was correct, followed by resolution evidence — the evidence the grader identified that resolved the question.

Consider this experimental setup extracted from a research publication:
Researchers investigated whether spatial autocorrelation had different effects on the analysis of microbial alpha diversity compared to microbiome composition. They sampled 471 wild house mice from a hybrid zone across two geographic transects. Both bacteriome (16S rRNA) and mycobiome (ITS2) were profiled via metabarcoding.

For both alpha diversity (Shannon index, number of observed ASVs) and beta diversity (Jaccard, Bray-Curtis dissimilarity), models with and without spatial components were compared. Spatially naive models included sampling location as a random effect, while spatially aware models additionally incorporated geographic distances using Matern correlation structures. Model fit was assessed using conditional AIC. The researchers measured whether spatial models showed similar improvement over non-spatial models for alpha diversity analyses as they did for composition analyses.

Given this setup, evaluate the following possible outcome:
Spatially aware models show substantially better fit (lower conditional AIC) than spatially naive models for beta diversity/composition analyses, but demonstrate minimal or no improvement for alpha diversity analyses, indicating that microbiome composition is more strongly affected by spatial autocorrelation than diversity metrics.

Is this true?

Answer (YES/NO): YES